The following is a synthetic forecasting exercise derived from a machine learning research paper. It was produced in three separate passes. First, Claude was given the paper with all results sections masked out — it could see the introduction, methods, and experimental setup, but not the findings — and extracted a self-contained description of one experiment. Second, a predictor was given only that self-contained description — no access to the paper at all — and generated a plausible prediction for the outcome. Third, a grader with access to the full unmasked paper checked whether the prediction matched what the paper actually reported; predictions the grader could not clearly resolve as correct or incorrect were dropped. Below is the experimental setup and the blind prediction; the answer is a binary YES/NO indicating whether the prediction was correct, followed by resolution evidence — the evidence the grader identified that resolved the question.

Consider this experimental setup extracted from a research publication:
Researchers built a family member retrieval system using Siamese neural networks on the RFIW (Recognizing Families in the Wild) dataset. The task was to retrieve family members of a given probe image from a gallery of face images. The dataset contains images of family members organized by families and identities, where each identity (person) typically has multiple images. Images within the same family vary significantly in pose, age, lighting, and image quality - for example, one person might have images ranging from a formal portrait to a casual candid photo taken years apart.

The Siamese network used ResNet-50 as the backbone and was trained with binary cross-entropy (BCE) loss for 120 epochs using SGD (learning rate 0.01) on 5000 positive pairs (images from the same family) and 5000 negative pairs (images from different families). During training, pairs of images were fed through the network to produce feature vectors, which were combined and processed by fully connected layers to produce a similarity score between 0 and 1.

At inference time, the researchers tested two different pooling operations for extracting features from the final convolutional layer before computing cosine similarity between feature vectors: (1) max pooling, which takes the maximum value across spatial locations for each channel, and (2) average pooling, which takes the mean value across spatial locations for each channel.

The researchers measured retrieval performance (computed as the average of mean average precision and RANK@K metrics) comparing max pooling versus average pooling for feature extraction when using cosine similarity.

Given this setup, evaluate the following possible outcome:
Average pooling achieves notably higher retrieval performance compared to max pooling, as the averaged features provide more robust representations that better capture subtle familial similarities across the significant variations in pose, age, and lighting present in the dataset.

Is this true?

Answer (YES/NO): NO